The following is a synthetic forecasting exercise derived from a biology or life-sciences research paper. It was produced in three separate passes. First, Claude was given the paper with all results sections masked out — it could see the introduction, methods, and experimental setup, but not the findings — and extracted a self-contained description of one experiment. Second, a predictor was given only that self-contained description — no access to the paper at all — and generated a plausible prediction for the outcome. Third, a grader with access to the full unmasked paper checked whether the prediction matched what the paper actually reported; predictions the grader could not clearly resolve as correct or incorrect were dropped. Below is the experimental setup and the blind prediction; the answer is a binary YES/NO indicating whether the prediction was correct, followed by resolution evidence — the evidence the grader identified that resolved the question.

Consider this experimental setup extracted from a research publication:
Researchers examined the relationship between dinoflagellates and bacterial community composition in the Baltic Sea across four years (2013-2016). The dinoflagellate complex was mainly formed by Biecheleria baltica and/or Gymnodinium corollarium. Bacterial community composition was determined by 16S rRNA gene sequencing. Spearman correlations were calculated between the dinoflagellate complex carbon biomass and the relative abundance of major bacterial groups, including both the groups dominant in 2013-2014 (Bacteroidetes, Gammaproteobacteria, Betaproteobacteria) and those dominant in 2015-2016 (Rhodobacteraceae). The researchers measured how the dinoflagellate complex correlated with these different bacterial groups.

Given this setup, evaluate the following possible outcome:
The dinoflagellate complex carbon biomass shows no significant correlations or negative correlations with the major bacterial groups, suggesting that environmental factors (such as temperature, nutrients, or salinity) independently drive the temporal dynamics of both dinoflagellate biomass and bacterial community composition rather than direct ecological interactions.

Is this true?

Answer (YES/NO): NO